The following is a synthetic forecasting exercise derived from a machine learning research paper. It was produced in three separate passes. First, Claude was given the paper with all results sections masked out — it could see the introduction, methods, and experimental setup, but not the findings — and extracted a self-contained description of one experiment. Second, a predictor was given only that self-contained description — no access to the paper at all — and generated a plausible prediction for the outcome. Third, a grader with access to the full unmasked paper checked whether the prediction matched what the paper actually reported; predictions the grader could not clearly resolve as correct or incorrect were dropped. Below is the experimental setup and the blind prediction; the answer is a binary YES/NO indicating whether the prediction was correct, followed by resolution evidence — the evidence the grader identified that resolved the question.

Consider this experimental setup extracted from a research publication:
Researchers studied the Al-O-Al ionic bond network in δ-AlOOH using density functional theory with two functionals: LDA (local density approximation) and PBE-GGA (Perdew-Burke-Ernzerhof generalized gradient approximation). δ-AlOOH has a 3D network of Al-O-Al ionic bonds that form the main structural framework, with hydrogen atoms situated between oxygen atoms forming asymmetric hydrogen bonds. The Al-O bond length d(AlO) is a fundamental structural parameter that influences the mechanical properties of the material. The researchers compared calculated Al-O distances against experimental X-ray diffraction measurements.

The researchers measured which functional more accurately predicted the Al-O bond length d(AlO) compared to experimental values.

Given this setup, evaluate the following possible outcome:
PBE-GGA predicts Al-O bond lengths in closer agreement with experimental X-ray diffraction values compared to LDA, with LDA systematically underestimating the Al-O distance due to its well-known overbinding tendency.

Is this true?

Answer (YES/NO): NO